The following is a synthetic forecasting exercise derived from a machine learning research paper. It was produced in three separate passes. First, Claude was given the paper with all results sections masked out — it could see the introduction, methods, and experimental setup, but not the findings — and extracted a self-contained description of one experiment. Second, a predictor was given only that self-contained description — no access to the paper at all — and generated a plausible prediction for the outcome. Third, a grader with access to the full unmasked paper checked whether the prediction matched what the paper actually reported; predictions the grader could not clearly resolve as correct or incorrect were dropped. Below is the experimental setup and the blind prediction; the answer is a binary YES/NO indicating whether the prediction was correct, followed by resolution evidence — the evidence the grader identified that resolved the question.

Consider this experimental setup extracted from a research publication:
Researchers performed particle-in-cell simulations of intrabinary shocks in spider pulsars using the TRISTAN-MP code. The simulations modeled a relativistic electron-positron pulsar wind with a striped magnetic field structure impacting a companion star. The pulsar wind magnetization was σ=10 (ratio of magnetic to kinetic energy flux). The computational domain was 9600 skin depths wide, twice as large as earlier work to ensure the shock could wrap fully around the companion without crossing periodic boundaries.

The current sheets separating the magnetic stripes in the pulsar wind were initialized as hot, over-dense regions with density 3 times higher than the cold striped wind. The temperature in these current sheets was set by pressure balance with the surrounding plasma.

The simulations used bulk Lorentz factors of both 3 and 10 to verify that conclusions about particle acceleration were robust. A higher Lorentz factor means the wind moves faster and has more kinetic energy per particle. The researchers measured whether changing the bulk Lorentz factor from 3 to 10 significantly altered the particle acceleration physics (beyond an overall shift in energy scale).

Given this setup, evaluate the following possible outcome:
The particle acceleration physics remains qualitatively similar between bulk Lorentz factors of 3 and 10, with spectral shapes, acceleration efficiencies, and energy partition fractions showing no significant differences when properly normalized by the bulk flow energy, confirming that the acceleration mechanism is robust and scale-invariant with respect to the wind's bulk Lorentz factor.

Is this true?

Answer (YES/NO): YES